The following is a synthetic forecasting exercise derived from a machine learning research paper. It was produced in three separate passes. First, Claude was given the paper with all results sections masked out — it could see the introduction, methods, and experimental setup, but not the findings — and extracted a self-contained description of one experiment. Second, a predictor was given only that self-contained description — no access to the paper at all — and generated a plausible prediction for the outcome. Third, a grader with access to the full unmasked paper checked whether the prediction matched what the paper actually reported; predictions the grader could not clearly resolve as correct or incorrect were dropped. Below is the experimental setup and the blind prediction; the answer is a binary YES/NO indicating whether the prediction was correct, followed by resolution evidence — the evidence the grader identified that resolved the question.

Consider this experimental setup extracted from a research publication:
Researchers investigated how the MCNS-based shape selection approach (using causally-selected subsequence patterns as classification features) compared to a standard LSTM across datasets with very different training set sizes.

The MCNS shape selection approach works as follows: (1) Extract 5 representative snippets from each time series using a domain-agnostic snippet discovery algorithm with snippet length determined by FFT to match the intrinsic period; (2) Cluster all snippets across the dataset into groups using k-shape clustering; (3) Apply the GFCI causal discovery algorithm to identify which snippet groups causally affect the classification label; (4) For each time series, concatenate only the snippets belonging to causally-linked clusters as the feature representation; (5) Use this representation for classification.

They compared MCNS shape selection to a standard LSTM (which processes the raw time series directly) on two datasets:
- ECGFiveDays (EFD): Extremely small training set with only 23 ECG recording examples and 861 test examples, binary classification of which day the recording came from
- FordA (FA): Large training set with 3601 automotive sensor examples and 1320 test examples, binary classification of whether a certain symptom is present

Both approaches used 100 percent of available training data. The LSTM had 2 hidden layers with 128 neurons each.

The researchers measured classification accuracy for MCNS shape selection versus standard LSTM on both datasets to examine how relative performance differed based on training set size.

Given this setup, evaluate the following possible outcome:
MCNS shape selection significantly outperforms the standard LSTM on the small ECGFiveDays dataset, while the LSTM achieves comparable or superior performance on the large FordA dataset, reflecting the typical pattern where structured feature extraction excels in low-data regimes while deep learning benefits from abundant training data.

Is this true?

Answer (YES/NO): NO